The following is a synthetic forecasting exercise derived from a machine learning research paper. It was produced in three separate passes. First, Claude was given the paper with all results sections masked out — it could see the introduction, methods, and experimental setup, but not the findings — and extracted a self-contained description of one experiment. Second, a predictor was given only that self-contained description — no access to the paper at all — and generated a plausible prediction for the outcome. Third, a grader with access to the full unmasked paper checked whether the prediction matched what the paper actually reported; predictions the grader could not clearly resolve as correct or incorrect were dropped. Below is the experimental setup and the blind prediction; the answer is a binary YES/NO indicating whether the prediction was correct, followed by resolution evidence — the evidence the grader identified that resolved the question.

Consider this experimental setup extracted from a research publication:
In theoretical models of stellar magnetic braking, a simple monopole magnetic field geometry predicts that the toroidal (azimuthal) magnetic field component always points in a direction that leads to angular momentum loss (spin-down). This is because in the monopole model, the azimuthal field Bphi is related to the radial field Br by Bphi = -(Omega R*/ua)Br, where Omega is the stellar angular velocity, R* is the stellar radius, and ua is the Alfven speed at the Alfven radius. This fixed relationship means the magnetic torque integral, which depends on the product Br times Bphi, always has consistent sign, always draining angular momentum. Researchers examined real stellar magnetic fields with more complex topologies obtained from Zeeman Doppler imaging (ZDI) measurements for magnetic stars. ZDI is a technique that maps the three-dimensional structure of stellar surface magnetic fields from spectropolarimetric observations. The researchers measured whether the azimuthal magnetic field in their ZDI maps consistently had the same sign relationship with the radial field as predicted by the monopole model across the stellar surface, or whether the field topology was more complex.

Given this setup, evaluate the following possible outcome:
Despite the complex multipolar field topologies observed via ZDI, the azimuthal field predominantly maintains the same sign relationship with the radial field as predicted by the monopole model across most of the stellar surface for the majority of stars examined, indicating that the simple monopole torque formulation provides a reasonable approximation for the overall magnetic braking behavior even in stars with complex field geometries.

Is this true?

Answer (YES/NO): NO